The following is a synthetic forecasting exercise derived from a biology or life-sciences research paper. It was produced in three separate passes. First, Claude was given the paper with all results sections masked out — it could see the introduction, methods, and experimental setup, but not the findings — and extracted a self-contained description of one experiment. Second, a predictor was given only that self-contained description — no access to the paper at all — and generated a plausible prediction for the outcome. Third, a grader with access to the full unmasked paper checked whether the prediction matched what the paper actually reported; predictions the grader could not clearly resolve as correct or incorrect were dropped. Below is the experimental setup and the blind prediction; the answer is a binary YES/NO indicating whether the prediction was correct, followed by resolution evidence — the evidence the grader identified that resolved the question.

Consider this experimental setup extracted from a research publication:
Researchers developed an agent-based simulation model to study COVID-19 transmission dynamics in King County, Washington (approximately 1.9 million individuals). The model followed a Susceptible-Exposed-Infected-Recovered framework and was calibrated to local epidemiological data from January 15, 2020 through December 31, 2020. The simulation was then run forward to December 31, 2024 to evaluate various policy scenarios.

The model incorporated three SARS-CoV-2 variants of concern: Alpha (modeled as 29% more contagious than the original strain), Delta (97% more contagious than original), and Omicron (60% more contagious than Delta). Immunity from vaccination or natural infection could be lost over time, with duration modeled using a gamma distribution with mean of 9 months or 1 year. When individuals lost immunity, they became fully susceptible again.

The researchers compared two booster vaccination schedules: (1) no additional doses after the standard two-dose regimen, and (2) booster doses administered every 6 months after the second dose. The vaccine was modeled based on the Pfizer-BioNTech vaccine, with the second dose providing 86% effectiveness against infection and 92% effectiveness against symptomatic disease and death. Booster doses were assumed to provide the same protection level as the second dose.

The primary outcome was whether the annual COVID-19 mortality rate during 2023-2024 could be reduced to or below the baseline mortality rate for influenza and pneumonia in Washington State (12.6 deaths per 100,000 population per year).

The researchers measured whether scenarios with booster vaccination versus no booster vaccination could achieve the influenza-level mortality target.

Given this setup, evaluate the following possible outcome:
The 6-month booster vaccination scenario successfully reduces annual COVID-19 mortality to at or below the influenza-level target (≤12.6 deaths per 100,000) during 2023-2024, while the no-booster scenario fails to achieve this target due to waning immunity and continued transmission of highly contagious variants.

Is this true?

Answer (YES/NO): YES